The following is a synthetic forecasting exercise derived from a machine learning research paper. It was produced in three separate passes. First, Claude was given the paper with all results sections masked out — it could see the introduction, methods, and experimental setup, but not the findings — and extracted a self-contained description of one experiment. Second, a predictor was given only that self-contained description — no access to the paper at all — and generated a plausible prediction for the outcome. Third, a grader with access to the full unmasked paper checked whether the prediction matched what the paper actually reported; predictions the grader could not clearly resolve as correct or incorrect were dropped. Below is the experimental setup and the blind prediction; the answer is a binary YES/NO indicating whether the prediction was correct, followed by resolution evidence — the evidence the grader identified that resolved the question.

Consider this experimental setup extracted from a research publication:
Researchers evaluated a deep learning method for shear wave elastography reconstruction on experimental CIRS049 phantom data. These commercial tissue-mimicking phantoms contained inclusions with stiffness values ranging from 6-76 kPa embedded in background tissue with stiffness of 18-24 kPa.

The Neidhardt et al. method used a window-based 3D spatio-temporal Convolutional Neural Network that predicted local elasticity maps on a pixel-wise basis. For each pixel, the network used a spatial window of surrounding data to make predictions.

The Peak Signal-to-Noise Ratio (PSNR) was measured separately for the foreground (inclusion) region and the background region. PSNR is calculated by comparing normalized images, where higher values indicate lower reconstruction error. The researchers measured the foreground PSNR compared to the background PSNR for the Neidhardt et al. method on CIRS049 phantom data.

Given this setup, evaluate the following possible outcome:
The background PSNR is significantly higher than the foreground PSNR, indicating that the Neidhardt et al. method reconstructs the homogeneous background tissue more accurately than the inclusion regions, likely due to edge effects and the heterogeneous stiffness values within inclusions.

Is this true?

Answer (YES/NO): YES